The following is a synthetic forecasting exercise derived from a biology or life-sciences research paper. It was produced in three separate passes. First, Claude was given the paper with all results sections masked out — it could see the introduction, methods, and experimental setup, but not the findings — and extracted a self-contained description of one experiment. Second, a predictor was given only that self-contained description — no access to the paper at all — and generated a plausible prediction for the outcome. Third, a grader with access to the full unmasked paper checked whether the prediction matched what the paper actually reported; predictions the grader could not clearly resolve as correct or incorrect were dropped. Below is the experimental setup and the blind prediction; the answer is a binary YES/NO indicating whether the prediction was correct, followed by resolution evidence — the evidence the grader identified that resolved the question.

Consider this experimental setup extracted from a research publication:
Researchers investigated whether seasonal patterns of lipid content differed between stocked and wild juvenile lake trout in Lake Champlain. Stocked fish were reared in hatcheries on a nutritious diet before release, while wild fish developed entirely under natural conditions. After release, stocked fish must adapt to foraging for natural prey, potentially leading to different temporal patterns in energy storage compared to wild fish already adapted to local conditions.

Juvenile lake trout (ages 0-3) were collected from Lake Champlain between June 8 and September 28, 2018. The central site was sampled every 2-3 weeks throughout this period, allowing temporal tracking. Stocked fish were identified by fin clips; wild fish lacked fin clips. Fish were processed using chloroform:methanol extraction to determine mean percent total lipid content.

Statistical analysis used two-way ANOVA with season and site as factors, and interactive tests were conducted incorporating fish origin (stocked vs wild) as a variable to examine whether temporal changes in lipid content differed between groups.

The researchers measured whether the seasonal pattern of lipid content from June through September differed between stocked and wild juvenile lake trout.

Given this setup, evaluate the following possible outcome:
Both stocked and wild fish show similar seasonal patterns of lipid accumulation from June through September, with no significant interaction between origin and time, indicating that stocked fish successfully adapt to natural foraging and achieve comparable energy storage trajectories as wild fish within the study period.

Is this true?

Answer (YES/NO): NO